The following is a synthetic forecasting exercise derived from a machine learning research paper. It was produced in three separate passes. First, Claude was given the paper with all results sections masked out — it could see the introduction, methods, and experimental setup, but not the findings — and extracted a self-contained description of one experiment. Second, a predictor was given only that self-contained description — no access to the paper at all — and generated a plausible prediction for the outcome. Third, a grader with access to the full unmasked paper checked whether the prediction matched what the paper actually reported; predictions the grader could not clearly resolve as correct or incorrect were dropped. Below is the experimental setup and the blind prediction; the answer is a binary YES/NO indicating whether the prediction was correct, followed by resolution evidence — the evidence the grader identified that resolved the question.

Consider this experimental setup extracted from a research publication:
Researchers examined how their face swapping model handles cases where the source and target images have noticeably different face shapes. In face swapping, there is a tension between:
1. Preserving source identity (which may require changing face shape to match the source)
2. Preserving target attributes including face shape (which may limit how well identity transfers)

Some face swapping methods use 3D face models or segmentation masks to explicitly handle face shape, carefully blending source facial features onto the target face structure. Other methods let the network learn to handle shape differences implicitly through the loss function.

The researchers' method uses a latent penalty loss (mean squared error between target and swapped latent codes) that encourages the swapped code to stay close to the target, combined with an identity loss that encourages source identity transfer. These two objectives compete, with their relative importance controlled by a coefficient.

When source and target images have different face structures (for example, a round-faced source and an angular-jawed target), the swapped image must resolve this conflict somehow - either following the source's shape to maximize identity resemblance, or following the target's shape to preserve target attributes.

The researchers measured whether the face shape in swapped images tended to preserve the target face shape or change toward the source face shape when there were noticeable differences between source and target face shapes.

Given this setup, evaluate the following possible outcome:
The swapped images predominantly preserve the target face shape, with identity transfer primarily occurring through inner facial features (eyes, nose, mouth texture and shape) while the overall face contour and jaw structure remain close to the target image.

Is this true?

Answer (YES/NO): YES